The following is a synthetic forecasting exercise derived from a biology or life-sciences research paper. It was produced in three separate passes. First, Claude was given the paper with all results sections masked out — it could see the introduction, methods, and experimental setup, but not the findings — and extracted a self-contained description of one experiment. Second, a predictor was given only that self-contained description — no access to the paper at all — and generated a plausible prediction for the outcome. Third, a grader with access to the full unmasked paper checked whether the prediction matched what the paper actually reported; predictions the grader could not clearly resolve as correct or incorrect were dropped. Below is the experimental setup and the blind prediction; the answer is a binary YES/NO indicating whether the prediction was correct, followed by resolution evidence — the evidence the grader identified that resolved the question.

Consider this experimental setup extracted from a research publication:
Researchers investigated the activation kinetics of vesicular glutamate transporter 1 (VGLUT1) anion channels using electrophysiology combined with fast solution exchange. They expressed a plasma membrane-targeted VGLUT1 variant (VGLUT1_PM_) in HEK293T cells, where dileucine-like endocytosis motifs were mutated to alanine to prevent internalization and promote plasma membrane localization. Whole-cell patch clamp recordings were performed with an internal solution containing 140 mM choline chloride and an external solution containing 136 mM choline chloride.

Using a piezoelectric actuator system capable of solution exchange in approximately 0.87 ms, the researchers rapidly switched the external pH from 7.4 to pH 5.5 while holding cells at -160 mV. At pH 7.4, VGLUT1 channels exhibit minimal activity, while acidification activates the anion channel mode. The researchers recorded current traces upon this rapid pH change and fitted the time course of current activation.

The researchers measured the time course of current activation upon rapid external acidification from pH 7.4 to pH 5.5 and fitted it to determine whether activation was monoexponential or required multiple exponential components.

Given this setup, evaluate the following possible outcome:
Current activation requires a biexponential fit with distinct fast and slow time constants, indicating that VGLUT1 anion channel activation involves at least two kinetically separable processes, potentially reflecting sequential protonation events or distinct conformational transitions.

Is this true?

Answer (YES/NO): YES